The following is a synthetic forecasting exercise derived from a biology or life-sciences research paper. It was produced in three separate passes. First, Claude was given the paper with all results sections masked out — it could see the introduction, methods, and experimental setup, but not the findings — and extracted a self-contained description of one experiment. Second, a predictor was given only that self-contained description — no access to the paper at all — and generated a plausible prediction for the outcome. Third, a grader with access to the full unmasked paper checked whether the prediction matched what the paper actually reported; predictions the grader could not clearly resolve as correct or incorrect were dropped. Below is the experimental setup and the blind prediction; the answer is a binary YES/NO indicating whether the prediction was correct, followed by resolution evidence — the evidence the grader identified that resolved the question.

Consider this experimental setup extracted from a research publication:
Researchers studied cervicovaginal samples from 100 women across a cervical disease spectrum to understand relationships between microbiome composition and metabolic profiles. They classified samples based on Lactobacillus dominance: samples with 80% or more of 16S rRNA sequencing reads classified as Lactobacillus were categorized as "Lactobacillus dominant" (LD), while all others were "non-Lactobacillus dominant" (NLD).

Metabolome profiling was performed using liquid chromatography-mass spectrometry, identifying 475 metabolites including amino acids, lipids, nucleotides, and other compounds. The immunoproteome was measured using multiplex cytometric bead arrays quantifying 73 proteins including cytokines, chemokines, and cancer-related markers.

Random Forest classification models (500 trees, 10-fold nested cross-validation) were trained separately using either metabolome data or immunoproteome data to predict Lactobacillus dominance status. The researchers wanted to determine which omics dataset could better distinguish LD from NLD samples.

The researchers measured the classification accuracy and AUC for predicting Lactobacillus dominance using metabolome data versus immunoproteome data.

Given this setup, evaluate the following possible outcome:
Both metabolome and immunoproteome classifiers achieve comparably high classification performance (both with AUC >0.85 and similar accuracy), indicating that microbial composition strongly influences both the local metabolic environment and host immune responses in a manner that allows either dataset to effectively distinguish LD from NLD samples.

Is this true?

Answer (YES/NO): NO